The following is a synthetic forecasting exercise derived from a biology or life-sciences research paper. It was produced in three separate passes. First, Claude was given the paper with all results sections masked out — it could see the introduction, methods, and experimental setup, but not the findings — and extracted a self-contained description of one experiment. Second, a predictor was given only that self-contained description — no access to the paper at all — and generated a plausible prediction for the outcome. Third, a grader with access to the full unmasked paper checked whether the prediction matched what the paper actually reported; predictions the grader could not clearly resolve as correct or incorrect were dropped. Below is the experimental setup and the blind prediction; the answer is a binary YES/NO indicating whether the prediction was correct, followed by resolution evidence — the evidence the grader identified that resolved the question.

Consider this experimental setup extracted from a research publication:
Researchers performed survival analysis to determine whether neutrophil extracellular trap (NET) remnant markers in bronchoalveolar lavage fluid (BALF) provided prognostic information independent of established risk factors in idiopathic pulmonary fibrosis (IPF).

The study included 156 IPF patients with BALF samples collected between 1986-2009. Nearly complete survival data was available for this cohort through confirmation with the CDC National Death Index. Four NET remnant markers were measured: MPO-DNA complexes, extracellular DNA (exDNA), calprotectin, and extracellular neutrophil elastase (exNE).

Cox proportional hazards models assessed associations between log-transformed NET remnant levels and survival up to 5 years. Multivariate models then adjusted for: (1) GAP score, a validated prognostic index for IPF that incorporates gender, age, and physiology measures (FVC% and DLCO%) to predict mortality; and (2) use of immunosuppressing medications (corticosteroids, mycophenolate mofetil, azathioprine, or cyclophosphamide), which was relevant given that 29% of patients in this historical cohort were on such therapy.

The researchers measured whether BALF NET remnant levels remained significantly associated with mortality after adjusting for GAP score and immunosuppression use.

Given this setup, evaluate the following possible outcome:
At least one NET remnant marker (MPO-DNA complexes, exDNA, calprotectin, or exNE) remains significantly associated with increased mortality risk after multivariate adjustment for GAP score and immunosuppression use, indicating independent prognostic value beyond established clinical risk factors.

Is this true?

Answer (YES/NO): YES